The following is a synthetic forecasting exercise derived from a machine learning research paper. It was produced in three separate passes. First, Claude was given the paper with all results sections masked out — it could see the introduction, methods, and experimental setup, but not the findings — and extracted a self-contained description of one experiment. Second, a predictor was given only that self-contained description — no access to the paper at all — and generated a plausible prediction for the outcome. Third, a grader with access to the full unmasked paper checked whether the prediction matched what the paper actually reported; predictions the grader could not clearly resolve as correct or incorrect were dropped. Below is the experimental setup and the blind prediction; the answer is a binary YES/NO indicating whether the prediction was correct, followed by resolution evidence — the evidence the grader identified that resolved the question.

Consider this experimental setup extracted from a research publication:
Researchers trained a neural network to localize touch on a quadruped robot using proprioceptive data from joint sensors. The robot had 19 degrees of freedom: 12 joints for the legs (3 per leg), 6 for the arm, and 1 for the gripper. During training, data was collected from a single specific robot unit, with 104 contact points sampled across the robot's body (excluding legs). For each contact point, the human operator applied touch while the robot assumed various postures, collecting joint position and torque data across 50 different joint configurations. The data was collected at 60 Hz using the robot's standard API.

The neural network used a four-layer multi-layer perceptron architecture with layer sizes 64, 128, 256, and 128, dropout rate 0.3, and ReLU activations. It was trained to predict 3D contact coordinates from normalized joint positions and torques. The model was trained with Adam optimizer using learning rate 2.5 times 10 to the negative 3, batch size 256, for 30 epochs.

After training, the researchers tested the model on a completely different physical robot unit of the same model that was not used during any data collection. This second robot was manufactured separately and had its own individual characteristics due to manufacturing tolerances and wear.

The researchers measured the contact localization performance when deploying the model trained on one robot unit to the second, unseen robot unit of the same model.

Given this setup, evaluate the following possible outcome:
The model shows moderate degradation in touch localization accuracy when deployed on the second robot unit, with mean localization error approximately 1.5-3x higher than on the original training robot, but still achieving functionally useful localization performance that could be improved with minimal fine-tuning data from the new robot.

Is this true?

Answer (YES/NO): NO